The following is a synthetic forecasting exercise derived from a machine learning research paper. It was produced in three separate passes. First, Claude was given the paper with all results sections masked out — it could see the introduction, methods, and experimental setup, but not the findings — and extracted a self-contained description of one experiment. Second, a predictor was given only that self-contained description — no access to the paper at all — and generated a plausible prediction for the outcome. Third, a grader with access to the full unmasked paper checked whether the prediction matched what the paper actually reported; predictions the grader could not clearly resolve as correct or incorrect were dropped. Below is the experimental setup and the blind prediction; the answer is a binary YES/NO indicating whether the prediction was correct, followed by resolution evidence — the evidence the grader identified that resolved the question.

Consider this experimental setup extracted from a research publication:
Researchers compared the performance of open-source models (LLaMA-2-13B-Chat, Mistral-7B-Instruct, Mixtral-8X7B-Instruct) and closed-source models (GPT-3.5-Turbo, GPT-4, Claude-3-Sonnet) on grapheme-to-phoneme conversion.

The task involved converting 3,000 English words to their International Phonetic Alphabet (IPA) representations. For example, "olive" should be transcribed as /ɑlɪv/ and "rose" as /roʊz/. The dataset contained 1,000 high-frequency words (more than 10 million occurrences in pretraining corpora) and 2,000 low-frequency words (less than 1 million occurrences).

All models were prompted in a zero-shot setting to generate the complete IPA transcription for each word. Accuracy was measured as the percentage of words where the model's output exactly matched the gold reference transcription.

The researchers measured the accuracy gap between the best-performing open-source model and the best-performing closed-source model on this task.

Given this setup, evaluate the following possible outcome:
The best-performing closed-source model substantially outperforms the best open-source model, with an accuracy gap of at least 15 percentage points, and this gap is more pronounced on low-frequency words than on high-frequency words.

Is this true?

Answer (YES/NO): NO